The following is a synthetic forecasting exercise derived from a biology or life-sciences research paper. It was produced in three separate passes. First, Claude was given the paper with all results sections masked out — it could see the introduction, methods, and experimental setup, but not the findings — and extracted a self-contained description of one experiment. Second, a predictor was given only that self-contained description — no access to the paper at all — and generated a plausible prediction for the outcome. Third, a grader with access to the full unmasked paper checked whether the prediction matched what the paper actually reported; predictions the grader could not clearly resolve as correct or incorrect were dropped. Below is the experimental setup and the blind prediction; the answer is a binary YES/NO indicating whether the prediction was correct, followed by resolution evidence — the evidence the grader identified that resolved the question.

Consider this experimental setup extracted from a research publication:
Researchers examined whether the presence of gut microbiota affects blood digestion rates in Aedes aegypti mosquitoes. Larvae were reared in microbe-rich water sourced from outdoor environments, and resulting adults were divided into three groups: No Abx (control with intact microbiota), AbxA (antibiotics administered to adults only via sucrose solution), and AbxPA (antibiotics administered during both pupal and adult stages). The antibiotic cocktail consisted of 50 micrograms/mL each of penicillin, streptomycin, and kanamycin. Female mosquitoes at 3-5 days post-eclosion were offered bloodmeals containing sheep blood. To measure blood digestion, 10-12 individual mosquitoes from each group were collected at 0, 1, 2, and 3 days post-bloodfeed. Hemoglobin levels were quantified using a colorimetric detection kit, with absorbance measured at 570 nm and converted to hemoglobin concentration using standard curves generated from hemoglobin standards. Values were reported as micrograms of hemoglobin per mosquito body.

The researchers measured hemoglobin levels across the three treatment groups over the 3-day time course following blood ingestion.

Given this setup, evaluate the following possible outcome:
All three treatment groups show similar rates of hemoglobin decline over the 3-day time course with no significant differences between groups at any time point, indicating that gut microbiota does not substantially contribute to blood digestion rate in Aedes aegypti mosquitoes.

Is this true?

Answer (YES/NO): NO